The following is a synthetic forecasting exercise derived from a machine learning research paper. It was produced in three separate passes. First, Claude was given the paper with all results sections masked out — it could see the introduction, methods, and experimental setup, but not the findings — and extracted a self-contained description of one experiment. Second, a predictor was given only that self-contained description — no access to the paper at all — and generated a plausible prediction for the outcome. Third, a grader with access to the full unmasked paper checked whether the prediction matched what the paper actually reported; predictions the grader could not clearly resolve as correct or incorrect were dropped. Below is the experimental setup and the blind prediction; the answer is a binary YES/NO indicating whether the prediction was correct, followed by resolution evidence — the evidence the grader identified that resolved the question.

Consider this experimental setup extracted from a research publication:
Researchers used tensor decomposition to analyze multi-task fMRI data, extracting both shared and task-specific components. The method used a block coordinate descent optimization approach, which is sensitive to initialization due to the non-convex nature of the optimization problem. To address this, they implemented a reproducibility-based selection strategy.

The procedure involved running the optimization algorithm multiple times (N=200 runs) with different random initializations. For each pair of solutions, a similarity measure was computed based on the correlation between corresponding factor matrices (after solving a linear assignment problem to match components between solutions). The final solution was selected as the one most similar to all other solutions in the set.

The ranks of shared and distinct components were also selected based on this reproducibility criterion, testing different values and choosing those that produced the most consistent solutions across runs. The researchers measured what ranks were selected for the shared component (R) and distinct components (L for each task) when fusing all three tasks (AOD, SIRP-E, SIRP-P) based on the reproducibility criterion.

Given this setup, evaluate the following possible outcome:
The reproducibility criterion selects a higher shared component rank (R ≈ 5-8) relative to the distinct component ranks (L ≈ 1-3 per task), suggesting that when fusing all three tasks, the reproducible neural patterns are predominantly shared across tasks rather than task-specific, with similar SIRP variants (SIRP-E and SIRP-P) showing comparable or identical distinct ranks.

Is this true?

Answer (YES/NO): NO